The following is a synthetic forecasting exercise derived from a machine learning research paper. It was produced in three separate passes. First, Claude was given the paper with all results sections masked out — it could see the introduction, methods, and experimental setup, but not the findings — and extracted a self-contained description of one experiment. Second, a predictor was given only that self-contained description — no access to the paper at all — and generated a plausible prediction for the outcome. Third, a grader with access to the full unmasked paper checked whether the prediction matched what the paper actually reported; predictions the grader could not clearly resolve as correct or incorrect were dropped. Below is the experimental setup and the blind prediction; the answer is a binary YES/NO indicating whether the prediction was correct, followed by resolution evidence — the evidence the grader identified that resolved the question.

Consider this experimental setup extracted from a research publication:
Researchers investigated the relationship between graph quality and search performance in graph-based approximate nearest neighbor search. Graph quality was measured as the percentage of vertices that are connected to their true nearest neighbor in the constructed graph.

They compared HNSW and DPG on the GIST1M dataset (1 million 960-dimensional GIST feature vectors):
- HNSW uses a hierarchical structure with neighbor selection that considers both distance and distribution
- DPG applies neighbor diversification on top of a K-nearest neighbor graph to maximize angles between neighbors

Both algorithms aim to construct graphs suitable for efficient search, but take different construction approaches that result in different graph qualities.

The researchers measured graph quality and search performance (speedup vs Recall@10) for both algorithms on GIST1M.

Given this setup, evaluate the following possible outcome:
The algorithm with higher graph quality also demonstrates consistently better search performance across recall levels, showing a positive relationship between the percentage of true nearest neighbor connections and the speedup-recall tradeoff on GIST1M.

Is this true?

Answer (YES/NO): NO